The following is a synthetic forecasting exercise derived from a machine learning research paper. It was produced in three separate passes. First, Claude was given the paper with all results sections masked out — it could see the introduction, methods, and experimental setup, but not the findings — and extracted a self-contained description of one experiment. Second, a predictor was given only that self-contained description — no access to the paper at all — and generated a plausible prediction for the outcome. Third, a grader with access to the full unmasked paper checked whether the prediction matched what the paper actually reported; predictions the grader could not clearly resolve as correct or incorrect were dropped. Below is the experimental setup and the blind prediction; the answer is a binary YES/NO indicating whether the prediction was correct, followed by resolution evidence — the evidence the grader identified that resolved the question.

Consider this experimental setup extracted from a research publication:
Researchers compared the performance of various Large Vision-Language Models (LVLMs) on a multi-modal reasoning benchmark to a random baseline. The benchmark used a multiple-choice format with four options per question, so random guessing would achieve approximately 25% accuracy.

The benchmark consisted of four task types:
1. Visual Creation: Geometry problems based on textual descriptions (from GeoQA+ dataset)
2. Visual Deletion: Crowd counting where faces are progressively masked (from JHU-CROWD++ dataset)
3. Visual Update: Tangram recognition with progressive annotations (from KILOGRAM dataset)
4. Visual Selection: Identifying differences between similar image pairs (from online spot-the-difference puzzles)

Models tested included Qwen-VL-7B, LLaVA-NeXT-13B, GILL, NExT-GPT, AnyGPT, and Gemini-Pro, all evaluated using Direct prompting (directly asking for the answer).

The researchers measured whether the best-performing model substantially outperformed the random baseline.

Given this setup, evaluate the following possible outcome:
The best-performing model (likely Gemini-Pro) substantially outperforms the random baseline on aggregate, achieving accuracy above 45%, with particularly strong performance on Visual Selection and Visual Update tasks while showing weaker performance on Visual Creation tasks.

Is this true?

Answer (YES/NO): NO